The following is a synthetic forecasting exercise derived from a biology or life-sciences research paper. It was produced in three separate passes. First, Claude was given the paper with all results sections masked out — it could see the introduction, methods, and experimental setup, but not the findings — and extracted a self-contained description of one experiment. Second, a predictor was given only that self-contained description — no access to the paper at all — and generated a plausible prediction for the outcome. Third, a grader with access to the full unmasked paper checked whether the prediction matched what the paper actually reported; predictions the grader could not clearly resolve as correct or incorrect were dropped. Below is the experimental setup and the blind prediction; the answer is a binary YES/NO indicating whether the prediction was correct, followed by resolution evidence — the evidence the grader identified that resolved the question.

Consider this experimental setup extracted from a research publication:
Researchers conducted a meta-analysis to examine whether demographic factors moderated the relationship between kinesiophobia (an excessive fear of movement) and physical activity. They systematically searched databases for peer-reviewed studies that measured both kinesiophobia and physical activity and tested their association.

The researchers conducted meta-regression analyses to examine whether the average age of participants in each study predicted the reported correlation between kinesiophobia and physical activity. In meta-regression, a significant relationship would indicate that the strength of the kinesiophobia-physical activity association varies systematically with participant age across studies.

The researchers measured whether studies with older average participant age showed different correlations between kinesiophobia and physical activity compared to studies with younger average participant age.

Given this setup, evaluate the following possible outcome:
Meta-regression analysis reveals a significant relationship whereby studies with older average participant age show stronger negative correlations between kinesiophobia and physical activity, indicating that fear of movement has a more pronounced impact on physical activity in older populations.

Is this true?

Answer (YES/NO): NO